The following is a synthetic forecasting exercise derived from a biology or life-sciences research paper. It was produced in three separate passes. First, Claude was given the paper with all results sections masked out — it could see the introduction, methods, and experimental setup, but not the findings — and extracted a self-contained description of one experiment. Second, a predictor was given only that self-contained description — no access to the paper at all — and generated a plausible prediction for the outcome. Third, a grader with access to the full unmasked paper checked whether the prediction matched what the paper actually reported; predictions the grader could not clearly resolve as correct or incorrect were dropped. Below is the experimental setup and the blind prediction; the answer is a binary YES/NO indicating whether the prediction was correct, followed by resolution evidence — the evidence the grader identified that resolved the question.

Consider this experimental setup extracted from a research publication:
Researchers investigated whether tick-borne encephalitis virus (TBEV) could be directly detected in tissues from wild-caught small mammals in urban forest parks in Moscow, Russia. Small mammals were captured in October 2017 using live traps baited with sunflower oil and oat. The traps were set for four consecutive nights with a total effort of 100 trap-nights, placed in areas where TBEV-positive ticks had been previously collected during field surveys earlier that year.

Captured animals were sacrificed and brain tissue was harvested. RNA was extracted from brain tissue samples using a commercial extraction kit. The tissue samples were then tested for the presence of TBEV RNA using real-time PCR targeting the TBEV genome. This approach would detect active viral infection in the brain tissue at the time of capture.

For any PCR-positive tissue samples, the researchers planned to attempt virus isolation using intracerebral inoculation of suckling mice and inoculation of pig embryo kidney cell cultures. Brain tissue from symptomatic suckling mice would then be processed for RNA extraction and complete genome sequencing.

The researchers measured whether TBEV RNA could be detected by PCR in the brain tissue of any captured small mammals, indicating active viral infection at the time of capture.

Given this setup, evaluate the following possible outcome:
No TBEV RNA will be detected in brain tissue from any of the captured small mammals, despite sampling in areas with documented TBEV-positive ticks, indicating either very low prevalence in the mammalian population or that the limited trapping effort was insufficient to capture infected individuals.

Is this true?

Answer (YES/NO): NO